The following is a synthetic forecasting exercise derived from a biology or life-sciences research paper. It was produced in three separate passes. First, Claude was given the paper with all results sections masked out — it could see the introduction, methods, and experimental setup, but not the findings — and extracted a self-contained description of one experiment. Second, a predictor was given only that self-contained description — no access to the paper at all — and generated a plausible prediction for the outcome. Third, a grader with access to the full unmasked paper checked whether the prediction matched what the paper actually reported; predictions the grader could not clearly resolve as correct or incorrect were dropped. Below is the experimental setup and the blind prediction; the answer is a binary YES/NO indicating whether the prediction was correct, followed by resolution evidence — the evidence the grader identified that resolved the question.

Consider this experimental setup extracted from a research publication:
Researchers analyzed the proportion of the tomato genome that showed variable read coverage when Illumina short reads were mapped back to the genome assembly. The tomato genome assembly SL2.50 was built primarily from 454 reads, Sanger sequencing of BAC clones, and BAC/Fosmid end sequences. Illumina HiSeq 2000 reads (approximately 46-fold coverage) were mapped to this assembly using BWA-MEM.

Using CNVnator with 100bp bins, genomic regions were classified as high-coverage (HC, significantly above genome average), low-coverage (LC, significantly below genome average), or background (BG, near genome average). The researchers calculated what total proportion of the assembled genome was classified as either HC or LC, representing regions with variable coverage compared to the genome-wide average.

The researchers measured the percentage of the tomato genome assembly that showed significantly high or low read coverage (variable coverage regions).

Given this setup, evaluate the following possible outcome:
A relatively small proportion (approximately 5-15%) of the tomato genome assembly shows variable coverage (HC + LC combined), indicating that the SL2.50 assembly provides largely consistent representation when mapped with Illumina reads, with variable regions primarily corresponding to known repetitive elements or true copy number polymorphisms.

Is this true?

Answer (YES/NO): YES